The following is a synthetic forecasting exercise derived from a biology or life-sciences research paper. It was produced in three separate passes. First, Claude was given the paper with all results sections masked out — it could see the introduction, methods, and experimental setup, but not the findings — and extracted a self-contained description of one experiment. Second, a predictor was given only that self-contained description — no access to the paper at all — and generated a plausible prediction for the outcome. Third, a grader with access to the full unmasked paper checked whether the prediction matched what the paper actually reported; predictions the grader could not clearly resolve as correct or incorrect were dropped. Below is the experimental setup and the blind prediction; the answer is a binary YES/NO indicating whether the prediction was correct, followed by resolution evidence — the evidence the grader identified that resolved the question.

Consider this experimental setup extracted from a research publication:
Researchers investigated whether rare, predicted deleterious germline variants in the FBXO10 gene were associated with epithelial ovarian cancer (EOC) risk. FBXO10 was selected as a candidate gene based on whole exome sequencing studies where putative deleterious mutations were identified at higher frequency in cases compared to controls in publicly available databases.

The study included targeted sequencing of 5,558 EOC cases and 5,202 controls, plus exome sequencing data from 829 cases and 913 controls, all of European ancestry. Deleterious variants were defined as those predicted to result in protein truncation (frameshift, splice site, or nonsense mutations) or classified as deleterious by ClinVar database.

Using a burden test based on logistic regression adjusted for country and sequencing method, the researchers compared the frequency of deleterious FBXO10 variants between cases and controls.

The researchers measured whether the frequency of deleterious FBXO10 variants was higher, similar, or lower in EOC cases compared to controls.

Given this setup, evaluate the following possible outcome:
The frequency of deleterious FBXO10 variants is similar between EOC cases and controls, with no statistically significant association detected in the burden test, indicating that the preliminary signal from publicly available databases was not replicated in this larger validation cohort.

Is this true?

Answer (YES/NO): NO